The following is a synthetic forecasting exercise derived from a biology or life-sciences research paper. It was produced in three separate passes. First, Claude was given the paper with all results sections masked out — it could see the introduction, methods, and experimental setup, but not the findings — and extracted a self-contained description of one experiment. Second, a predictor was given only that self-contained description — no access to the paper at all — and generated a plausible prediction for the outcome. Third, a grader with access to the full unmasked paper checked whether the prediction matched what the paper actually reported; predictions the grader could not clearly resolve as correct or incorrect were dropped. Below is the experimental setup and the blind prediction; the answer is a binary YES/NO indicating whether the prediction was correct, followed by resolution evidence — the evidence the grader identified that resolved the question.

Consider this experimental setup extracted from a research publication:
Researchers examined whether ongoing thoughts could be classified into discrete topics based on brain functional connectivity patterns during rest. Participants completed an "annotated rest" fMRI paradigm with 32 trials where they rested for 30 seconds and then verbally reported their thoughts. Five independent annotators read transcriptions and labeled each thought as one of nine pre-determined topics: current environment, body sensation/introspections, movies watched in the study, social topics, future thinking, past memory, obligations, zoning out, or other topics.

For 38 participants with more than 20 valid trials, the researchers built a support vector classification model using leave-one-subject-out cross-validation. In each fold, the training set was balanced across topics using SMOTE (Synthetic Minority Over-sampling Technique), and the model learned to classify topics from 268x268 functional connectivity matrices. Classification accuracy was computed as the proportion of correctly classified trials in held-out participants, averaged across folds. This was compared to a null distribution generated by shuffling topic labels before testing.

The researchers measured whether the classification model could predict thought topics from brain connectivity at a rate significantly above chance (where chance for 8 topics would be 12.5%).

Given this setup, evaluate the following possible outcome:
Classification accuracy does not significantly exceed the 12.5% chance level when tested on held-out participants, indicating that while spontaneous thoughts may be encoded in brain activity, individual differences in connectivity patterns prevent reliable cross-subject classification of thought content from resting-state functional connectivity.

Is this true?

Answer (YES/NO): NO